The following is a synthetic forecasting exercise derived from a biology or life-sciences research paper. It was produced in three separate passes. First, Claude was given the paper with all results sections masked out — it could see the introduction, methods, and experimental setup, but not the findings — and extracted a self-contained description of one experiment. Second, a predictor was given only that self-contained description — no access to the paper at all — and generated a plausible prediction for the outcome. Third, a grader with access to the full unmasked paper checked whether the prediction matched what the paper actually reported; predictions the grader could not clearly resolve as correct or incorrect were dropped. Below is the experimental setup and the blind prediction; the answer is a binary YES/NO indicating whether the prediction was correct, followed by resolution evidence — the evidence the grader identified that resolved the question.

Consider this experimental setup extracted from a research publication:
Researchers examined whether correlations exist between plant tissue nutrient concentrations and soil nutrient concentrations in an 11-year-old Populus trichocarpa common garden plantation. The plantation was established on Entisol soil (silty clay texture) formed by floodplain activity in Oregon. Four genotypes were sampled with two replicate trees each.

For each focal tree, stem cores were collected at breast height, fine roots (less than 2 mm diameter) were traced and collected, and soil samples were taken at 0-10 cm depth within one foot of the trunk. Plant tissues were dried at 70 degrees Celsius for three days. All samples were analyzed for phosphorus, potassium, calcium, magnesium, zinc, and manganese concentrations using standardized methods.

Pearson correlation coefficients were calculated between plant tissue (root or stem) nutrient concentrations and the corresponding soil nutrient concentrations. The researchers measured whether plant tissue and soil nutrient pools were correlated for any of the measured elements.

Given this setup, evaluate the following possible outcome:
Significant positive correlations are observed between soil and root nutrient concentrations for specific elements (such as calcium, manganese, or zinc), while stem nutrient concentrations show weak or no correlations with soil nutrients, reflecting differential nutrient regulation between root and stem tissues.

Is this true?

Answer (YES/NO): NO